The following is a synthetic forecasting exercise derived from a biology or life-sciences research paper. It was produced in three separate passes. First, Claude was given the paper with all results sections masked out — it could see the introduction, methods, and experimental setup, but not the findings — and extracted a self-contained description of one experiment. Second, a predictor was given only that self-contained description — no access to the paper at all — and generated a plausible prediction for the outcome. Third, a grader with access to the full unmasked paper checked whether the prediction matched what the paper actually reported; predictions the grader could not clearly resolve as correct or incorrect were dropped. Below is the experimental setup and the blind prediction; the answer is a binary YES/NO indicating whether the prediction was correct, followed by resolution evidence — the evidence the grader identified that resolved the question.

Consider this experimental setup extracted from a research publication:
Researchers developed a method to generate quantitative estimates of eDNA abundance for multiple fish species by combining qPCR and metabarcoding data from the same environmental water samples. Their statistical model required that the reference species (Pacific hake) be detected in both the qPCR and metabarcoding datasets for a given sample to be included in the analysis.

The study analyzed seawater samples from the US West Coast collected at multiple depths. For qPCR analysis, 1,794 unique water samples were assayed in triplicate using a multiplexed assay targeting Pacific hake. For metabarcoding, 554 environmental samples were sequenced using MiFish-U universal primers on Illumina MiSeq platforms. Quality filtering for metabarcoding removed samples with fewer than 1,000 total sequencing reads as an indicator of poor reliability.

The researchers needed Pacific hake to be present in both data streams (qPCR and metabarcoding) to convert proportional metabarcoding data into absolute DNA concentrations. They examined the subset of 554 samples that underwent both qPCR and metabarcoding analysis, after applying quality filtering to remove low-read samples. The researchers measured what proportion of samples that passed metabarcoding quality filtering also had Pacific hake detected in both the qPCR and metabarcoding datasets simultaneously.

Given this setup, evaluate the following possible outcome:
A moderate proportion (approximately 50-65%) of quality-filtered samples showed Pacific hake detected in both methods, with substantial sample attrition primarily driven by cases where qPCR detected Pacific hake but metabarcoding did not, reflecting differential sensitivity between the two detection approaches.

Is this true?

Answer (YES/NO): NO